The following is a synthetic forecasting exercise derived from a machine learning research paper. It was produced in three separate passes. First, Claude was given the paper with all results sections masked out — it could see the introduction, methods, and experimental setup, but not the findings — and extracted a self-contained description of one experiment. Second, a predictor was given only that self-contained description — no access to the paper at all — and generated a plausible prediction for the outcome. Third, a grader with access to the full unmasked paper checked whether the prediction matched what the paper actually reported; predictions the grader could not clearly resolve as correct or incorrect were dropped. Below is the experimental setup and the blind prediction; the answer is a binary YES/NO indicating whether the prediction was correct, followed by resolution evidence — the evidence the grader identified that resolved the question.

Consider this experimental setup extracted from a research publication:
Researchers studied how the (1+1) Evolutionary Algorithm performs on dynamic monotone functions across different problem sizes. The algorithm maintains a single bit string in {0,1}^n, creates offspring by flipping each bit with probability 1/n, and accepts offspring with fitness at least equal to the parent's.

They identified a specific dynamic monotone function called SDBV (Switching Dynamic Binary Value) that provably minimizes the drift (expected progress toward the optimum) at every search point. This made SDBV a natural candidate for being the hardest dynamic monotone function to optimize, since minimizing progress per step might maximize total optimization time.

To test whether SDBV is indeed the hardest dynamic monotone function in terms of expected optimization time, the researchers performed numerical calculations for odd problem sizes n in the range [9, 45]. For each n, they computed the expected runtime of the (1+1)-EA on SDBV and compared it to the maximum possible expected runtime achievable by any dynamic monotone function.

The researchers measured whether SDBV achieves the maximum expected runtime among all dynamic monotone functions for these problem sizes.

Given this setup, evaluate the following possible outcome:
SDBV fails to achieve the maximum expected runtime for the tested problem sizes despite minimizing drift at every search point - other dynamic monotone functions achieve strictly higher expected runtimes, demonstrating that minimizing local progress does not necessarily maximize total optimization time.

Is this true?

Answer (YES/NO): YES